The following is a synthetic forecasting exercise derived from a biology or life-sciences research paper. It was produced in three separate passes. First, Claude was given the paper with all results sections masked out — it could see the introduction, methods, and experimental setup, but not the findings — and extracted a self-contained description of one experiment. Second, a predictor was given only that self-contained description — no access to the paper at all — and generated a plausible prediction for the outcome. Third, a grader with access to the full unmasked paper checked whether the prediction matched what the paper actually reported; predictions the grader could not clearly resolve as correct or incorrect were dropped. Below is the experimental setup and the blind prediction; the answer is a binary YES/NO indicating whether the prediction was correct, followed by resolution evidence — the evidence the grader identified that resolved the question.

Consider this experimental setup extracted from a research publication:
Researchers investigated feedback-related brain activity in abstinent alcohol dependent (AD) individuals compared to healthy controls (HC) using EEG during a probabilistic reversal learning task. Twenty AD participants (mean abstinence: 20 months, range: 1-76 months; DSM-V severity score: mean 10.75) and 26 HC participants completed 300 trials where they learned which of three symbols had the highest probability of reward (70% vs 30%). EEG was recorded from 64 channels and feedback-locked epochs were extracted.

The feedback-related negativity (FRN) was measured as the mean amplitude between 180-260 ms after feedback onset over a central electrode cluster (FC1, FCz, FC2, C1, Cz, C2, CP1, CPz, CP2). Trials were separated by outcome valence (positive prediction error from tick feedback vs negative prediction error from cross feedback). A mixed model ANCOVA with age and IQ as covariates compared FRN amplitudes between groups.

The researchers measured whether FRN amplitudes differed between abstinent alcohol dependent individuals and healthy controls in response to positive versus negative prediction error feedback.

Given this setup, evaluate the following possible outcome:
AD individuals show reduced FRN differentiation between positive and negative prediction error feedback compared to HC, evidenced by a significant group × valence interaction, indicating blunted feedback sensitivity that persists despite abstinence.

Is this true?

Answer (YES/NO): NO